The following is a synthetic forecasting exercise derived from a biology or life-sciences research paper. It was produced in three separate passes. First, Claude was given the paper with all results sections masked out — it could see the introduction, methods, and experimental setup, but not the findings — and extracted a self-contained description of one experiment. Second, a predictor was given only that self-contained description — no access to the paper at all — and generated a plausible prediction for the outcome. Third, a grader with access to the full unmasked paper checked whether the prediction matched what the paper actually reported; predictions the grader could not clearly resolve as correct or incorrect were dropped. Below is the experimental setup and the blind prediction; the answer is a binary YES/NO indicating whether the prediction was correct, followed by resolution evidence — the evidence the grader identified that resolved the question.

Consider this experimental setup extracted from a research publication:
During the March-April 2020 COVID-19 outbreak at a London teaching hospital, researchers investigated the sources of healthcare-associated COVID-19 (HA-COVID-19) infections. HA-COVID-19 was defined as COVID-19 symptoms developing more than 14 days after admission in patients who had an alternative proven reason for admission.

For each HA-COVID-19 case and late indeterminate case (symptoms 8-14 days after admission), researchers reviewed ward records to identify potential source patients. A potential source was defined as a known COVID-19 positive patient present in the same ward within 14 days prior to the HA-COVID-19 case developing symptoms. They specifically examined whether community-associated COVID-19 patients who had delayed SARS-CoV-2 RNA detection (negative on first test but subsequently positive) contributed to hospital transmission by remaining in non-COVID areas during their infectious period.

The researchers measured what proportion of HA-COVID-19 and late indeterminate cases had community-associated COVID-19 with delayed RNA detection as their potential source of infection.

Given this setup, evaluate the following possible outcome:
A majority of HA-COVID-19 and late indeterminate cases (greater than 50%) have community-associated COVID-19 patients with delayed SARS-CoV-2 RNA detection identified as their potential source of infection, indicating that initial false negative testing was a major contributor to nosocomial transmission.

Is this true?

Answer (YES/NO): NO